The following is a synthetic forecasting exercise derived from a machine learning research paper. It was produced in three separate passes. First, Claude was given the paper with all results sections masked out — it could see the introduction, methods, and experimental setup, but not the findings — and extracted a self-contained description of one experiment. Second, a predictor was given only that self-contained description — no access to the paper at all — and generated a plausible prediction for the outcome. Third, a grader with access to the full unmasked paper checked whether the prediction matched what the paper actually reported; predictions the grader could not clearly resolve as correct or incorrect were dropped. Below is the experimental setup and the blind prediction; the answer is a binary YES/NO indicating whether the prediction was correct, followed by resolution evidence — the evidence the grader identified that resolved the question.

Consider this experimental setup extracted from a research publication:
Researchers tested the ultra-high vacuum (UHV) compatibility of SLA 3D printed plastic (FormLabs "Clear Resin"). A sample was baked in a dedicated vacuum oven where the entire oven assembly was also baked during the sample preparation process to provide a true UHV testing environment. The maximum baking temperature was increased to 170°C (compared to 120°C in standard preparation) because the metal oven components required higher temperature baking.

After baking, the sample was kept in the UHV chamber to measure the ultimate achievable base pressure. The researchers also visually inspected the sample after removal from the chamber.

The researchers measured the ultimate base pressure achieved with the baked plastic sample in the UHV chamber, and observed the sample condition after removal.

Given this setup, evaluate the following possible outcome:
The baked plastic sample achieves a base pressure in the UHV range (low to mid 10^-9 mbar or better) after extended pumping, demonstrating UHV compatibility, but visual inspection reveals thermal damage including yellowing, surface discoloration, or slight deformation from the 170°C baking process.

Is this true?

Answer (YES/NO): NO